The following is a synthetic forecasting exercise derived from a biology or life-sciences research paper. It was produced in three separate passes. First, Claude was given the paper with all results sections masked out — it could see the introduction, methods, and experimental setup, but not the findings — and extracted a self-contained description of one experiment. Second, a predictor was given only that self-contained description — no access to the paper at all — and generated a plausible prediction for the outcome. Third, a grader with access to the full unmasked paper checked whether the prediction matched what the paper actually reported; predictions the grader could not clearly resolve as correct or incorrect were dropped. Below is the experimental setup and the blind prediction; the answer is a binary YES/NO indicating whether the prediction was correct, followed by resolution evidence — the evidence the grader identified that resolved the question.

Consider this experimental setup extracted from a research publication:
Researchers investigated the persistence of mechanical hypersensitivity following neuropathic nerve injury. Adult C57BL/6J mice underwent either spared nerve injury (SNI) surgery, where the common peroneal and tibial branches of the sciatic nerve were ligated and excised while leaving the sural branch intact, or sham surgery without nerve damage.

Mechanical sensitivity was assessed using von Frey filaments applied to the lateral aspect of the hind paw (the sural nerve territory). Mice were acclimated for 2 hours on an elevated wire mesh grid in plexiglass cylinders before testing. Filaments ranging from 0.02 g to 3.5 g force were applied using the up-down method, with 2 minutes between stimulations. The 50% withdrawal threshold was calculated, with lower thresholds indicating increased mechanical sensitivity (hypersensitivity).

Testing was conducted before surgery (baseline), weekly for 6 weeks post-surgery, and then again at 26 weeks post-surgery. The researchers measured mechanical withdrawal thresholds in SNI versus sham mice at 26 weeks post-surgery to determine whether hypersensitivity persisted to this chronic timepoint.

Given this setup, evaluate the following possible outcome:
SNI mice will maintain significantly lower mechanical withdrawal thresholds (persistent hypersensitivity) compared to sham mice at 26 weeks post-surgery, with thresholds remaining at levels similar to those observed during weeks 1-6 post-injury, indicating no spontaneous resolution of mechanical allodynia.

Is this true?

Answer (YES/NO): YES